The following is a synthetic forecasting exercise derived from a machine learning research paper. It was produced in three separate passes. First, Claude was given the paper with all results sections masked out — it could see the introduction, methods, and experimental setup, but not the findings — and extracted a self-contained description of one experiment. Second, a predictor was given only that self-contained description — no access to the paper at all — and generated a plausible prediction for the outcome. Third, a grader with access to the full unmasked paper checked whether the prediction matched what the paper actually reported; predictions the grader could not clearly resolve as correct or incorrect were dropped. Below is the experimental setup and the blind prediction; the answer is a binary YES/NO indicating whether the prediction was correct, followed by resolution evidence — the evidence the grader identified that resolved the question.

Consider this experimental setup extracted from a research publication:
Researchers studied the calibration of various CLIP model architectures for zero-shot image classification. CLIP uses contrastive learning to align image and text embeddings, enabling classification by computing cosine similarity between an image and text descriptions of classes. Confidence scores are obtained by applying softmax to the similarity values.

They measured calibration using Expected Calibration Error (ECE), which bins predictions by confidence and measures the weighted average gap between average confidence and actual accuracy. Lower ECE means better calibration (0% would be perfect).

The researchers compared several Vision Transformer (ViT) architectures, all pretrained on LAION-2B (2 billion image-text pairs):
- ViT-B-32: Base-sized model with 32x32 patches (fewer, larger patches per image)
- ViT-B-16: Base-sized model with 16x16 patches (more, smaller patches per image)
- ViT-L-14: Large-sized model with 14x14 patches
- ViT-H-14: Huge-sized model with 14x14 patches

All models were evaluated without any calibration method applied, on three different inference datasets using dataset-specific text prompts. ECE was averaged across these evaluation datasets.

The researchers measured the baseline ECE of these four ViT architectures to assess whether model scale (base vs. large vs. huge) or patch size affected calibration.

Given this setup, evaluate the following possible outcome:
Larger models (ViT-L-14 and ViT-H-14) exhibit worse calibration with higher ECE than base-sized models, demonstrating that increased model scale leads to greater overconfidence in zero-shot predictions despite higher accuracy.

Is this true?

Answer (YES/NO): NO